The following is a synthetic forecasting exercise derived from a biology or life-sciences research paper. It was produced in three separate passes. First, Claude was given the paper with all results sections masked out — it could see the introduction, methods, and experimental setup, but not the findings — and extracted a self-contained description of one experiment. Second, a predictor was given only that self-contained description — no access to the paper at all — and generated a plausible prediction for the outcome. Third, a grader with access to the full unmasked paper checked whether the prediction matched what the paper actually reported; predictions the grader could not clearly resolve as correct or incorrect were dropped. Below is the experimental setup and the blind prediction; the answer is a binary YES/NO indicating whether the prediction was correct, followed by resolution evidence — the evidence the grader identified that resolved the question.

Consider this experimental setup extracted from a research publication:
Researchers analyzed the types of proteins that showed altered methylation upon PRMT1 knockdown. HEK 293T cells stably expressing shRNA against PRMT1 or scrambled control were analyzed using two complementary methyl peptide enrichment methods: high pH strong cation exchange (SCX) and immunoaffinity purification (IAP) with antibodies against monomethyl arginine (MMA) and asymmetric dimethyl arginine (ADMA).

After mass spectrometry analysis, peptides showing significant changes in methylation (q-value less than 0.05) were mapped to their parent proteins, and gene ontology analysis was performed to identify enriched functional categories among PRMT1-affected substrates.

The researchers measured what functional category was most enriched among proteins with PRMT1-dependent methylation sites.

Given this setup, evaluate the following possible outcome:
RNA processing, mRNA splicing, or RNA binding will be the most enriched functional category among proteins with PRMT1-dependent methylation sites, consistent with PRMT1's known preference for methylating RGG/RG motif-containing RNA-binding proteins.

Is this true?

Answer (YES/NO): YES